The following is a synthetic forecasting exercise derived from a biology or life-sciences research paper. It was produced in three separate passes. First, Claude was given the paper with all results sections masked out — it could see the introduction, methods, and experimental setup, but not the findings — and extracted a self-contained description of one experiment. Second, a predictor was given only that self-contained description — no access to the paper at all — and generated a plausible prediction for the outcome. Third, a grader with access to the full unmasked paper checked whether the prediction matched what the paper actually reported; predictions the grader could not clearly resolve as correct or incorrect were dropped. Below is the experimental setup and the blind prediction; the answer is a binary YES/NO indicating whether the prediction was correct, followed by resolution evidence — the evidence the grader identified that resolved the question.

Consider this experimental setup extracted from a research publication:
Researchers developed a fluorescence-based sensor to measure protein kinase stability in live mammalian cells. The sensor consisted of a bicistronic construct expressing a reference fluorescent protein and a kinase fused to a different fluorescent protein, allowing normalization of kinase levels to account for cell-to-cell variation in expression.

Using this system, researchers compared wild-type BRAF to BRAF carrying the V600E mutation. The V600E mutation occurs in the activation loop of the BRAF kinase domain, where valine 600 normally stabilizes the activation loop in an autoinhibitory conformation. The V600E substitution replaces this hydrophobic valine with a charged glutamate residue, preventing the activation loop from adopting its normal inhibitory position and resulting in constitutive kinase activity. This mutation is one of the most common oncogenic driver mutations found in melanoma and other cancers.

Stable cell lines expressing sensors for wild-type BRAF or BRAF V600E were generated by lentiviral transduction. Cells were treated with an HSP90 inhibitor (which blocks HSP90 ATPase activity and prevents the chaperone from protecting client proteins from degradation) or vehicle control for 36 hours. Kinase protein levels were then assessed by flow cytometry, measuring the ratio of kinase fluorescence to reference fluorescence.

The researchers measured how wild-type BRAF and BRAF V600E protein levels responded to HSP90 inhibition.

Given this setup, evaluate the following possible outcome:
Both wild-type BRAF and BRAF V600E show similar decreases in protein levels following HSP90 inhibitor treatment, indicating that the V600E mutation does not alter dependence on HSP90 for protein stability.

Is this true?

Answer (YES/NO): NO